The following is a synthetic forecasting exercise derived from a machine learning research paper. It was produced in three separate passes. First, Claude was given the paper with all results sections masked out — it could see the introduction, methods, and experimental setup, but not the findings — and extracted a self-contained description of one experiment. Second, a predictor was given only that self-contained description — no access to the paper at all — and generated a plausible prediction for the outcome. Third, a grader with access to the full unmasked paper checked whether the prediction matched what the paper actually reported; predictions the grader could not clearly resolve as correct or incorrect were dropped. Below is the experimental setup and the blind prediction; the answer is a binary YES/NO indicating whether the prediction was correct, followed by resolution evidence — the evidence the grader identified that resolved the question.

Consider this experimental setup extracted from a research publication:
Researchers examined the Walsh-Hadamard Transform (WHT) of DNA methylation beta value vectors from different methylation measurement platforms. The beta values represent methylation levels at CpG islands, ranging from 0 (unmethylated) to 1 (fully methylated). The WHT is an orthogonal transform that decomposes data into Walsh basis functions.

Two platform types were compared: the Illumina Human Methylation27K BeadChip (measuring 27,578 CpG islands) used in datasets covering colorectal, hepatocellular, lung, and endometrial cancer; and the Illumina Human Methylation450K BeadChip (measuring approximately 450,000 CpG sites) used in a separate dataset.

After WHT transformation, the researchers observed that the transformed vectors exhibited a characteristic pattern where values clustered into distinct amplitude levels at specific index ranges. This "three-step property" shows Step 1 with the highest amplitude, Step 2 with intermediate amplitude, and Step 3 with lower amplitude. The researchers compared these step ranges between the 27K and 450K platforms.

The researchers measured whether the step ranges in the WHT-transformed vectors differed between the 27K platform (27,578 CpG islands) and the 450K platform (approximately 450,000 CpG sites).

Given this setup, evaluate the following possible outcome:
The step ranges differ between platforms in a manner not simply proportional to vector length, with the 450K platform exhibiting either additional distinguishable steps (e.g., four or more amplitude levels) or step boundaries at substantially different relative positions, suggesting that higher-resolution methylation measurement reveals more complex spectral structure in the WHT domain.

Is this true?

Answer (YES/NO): NO